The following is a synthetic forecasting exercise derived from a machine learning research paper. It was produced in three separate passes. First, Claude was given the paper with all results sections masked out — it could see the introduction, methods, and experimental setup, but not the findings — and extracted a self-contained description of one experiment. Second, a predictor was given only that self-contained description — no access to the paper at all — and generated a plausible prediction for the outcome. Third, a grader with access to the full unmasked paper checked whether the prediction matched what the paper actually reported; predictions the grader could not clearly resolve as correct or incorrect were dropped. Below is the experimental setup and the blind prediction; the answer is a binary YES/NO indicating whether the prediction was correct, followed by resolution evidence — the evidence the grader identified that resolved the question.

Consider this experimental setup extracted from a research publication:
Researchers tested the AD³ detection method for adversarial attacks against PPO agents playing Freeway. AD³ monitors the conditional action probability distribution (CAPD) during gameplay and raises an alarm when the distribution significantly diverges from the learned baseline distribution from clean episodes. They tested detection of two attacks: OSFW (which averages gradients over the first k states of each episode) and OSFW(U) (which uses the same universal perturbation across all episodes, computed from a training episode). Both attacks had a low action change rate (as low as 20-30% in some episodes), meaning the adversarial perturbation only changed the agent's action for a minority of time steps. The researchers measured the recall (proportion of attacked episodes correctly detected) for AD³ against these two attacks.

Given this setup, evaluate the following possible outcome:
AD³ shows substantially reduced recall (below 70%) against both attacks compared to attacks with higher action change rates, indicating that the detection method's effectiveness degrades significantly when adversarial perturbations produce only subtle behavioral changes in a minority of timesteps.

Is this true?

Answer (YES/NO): YES